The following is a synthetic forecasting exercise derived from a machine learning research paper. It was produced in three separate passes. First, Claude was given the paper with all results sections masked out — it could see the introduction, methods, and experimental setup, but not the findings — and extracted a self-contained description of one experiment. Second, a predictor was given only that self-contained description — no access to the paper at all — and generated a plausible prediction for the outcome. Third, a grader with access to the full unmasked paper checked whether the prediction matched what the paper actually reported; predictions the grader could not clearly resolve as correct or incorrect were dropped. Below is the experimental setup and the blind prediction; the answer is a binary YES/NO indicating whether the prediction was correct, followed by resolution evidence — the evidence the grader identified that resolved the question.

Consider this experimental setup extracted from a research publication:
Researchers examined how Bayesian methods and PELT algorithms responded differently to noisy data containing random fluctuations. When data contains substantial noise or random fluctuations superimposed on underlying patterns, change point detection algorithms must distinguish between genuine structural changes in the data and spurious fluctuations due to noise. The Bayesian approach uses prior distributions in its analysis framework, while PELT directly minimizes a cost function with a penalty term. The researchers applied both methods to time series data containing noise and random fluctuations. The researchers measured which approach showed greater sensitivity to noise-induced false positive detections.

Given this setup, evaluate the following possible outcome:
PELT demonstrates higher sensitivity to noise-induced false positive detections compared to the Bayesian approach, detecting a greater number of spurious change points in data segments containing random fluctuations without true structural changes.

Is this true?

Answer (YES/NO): YES